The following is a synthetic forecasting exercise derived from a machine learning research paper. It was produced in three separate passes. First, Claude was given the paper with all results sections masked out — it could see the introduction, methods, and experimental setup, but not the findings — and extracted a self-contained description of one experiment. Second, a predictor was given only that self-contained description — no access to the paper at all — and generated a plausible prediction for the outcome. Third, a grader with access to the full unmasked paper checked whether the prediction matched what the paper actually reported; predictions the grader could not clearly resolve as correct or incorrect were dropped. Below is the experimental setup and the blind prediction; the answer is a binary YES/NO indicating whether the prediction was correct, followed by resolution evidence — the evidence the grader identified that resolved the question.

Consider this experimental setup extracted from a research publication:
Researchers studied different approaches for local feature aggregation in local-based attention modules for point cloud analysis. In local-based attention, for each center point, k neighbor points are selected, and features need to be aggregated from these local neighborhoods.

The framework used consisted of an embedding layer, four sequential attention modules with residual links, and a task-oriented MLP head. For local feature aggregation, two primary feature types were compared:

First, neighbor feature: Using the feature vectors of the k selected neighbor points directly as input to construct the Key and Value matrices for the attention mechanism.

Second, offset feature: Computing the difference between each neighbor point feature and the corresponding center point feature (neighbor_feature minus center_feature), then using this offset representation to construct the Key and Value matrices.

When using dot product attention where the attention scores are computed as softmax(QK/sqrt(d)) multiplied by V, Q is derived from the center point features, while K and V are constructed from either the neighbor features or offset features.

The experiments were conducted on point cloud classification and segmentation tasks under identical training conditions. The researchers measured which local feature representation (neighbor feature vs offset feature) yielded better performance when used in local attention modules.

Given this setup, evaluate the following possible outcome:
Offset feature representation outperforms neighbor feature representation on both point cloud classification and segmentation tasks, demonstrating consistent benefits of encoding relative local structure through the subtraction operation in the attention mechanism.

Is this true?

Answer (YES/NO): YES